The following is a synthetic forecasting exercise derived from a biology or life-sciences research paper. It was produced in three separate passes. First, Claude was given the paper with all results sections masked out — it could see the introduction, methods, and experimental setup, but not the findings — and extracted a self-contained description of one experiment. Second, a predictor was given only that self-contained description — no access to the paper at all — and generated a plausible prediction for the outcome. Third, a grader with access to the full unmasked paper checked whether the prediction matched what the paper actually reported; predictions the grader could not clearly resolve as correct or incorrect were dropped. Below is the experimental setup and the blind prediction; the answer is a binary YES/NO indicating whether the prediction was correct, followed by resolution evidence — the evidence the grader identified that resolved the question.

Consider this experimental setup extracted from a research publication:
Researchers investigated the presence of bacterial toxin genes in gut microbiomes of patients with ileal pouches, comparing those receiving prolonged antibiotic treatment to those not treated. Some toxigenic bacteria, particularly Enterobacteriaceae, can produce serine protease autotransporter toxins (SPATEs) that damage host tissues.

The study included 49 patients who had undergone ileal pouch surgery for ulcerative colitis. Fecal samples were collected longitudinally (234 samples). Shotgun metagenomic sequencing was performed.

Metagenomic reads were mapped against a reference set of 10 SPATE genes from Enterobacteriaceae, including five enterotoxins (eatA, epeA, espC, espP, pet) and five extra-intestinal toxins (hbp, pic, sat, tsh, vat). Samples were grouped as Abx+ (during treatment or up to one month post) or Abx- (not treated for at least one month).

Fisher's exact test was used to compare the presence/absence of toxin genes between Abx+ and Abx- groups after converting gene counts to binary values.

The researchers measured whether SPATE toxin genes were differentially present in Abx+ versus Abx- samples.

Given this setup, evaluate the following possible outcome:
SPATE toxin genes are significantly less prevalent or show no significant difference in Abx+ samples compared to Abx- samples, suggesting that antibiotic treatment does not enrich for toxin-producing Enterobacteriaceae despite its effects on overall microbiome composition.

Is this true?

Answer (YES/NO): YES